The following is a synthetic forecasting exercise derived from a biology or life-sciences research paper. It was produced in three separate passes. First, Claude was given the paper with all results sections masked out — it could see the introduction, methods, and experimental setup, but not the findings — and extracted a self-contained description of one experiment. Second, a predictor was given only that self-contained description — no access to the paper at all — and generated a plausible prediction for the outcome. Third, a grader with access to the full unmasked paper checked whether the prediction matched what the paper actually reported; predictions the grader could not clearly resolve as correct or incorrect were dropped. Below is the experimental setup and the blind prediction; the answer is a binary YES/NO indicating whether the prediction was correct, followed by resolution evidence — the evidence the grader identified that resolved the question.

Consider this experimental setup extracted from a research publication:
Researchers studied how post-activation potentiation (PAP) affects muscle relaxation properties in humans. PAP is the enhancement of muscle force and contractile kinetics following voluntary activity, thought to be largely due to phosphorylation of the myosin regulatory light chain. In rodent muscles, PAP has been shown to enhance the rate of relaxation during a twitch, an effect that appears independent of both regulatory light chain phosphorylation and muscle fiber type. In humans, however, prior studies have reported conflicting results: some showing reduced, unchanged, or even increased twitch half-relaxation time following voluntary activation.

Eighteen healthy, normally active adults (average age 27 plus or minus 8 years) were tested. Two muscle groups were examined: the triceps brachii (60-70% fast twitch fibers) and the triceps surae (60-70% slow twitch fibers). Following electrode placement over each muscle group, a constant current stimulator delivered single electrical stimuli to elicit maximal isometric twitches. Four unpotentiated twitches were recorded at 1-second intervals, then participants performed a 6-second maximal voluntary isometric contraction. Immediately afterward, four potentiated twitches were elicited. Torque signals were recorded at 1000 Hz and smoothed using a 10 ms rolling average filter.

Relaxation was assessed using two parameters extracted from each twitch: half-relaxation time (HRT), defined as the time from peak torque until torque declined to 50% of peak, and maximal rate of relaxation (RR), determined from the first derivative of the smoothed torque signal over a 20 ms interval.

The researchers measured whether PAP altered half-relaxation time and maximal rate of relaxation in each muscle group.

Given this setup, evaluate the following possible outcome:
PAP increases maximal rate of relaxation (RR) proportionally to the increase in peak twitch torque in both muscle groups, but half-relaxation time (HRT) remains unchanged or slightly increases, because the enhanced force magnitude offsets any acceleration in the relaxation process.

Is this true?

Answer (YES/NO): NO